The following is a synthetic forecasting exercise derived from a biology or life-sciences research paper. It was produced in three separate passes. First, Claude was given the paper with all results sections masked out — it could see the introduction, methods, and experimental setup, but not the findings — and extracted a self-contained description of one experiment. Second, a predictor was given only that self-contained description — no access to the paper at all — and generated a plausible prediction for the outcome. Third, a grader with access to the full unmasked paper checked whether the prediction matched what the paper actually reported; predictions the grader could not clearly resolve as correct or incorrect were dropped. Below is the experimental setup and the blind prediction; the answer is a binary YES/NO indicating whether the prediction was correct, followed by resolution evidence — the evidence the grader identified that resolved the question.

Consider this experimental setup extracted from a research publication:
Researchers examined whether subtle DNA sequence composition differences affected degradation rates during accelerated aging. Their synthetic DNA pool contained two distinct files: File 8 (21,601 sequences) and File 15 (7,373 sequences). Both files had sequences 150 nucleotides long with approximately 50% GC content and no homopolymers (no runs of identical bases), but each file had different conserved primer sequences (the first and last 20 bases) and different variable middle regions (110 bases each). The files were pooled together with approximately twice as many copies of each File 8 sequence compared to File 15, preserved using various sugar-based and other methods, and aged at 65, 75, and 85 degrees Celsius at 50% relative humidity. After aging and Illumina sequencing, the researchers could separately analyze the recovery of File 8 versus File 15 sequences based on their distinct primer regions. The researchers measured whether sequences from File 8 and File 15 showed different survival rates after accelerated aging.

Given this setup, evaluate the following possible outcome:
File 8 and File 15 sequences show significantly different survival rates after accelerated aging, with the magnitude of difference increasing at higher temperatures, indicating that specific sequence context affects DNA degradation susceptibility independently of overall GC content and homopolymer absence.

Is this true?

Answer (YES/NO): NO